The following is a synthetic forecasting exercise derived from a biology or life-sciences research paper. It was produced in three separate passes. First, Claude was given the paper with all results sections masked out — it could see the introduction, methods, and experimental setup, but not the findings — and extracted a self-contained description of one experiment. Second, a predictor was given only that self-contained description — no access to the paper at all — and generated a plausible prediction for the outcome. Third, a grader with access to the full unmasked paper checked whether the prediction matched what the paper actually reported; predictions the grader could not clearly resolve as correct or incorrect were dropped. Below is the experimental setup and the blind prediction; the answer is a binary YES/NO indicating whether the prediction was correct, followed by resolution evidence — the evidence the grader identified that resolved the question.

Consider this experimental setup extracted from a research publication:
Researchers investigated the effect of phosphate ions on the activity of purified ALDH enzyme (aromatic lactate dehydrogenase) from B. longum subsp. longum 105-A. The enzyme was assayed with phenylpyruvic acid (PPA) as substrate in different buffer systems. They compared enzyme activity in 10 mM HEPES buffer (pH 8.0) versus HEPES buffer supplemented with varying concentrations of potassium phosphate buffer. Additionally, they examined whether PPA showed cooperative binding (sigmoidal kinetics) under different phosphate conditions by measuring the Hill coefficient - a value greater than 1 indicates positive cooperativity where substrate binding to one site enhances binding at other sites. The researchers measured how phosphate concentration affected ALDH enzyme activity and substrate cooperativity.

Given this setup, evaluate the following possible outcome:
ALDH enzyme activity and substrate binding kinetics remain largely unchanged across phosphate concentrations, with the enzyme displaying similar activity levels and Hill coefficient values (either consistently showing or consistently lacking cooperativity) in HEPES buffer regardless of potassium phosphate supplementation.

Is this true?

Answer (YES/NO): NO